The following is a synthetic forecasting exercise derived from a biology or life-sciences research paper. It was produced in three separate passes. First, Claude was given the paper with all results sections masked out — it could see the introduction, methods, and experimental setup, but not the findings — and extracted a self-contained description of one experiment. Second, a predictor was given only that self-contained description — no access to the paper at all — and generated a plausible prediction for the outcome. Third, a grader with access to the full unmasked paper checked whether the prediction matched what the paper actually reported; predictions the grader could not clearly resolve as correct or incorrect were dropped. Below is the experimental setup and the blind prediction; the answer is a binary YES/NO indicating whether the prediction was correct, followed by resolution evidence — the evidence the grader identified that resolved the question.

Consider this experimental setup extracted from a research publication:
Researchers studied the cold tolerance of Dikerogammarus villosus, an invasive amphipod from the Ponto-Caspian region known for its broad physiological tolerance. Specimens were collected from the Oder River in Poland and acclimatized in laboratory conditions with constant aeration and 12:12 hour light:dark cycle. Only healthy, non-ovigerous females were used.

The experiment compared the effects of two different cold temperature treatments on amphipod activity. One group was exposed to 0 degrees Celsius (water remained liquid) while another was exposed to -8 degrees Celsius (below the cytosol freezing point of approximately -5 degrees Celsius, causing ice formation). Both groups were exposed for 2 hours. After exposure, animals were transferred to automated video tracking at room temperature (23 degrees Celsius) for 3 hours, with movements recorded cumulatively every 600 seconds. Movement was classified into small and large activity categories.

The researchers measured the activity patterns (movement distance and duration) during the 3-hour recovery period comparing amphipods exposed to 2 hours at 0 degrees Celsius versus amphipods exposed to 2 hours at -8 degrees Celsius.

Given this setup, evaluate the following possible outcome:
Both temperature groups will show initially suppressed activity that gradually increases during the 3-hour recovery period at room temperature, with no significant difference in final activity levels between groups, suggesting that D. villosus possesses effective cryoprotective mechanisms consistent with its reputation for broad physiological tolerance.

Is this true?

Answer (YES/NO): NO